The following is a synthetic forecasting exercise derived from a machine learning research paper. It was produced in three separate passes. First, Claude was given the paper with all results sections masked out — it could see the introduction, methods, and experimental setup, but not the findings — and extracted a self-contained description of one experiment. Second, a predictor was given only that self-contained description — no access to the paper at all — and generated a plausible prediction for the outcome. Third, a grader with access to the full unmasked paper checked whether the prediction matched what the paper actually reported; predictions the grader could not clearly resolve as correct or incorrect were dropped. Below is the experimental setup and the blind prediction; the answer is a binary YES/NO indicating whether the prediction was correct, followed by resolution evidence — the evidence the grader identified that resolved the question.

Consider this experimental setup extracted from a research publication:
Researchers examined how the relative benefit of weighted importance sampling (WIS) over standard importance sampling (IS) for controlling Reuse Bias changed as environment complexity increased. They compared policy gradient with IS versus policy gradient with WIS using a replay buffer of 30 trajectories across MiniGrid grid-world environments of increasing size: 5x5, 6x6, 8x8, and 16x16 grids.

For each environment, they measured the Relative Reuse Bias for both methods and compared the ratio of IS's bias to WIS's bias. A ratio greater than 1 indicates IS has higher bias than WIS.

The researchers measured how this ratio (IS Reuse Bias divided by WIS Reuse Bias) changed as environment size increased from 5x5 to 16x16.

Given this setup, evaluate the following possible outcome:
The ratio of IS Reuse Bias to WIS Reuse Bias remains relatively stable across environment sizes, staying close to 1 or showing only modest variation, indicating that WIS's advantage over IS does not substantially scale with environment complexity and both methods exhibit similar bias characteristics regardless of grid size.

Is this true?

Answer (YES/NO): NO